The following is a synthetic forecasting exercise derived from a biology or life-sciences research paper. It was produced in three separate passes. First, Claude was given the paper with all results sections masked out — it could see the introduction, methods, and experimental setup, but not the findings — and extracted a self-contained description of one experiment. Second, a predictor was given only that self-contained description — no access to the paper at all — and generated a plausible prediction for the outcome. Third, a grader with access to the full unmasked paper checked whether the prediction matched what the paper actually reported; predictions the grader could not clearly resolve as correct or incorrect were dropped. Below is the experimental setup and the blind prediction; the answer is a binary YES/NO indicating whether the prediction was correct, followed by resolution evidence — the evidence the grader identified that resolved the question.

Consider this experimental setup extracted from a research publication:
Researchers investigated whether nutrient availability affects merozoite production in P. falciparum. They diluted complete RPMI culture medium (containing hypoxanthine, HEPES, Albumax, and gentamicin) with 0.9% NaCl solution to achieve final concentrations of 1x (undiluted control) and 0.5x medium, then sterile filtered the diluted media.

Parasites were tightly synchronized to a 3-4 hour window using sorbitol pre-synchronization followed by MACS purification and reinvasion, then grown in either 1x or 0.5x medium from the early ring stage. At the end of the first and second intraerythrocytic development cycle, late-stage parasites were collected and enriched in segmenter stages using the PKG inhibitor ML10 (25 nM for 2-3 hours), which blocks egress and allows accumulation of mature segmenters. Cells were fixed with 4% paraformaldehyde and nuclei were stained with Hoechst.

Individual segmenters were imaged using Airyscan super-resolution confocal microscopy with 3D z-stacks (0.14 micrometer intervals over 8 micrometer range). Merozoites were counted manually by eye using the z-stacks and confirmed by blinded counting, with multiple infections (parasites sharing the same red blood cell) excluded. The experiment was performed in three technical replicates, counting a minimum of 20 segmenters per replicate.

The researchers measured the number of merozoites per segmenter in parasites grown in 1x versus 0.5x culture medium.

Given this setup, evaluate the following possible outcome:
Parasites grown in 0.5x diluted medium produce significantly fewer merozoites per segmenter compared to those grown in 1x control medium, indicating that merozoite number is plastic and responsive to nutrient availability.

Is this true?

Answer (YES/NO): YES